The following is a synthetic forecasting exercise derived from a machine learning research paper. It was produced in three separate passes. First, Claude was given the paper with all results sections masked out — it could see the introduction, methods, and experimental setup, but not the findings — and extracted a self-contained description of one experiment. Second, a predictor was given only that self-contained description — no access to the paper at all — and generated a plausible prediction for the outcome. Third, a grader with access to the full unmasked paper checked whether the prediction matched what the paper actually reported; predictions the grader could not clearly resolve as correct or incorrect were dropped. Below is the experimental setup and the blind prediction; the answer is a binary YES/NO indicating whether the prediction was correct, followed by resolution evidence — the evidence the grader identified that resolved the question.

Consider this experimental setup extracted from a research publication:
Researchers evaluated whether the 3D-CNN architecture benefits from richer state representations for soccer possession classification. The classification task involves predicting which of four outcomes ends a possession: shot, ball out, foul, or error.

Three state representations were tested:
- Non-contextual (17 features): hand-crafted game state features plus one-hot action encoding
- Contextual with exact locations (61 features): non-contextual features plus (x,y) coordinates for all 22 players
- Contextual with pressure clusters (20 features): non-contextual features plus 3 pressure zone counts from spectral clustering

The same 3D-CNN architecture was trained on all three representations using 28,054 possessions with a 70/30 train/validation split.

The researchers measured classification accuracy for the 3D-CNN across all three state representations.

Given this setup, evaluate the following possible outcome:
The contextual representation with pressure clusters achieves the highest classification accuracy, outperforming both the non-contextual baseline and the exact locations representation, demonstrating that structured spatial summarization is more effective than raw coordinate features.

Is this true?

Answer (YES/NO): YES